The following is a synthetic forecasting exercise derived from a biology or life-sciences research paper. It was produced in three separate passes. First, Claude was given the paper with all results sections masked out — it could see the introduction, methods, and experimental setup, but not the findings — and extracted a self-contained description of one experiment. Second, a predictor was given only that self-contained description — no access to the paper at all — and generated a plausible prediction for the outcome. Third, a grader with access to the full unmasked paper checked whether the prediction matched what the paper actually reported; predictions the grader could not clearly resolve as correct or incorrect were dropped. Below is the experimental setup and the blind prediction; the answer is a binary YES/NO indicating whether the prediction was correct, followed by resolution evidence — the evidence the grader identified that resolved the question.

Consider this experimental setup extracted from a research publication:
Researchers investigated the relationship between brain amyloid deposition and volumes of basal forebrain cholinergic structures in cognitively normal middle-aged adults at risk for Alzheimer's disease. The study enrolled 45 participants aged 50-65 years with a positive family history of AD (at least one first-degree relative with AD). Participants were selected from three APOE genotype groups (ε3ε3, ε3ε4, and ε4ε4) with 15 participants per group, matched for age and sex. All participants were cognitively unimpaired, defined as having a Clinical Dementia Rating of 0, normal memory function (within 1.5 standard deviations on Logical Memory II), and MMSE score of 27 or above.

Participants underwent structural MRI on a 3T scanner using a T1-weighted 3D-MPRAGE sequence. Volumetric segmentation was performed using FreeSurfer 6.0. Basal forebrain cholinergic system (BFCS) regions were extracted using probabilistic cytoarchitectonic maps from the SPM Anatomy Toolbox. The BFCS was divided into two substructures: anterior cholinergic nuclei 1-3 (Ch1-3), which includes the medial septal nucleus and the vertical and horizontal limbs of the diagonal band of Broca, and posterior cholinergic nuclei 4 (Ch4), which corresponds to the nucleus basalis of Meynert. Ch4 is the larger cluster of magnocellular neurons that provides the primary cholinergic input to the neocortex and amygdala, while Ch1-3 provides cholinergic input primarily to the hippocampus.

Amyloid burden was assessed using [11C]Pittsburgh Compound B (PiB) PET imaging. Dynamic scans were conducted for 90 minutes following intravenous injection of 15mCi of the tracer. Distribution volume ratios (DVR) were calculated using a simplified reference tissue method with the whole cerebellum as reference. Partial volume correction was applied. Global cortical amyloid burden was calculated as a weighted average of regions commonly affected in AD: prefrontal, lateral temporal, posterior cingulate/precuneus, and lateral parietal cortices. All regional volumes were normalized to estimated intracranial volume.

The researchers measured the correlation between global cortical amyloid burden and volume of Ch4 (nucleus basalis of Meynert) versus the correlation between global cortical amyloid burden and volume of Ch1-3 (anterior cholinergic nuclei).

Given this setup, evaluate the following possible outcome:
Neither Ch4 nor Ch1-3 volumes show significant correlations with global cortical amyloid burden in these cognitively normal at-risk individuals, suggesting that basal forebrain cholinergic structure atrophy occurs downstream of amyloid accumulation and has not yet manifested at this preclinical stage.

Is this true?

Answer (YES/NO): NO